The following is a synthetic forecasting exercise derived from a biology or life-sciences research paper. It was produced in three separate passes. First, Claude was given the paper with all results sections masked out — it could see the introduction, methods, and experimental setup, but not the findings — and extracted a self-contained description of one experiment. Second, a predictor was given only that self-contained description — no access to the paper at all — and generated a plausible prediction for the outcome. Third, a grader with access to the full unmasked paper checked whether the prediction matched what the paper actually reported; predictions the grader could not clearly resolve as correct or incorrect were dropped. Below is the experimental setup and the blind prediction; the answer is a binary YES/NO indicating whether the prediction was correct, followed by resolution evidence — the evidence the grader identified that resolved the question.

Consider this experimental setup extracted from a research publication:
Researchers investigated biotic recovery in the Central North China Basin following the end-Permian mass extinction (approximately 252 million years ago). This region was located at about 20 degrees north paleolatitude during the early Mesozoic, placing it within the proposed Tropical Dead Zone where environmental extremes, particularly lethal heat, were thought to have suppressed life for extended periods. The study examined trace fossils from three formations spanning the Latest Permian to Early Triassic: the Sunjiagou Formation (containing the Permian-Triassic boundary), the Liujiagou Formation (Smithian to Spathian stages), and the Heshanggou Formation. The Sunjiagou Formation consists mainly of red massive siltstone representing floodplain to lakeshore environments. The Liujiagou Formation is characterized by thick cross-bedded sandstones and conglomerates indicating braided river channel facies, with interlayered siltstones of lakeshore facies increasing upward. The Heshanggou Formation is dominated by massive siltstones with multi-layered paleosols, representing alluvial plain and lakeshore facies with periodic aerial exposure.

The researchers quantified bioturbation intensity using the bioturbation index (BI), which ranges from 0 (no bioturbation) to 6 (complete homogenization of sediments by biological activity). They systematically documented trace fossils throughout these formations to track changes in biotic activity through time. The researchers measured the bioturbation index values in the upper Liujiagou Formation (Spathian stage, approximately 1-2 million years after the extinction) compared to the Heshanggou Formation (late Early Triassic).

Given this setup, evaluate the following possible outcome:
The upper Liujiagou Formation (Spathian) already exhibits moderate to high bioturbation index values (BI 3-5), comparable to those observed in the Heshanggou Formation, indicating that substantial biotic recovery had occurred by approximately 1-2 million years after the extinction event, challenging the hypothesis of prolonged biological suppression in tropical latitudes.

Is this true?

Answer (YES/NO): NO